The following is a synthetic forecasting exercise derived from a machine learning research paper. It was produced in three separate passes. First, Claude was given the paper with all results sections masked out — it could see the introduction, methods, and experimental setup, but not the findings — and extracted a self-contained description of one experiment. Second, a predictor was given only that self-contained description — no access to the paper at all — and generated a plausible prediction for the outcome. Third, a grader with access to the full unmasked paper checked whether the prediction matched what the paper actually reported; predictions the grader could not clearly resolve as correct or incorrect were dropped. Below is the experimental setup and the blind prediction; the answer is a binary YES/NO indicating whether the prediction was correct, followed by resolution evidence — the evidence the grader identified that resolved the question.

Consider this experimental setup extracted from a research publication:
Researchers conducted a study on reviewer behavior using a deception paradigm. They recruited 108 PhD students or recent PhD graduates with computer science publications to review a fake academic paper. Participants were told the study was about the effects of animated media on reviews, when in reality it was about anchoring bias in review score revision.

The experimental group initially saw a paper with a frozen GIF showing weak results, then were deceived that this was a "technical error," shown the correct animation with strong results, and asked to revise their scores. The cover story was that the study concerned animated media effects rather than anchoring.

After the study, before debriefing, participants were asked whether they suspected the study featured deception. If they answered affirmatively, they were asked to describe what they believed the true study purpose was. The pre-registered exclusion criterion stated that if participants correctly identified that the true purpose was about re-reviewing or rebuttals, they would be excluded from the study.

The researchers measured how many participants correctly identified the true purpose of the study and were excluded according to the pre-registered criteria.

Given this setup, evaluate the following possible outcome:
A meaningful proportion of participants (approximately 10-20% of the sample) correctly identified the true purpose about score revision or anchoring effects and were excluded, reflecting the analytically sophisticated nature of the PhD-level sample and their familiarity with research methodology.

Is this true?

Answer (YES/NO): NO